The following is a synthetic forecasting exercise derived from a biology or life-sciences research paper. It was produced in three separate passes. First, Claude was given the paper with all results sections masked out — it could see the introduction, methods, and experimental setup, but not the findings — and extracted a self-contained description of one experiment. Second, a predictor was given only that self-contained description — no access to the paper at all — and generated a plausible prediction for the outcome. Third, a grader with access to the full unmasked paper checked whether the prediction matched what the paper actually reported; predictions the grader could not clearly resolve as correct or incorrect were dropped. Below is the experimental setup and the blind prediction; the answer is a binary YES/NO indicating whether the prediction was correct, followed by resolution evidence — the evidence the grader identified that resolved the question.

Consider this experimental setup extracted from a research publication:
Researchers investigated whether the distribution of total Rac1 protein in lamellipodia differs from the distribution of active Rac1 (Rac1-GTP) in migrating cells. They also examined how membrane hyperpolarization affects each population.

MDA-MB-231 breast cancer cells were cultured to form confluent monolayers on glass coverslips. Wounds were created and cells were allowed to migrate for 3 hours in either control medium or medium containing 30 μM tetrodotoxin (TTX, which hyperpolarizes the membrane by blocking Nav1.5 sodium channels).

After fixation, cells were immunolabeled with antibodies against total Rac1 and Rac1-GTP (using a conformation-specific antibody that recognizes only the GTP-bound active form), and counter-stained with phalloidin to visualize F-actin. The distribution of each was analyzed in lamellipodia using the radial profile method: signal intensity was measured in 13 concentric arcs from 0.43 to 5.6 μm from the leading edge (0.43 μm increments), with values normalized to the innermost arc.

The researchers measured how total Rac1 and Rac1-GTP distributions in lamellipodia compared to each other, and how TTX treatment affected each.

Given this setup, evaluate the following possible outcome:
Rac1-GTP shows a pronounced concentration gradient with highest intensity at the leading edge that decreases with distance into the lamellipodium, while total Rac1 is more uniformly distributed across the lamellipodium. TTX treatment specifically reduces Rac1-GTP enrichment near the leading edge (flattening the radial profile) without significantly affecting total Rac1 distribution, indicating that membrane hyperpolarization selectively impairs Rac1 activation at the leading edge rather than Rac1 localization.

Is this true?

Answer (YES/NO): YES